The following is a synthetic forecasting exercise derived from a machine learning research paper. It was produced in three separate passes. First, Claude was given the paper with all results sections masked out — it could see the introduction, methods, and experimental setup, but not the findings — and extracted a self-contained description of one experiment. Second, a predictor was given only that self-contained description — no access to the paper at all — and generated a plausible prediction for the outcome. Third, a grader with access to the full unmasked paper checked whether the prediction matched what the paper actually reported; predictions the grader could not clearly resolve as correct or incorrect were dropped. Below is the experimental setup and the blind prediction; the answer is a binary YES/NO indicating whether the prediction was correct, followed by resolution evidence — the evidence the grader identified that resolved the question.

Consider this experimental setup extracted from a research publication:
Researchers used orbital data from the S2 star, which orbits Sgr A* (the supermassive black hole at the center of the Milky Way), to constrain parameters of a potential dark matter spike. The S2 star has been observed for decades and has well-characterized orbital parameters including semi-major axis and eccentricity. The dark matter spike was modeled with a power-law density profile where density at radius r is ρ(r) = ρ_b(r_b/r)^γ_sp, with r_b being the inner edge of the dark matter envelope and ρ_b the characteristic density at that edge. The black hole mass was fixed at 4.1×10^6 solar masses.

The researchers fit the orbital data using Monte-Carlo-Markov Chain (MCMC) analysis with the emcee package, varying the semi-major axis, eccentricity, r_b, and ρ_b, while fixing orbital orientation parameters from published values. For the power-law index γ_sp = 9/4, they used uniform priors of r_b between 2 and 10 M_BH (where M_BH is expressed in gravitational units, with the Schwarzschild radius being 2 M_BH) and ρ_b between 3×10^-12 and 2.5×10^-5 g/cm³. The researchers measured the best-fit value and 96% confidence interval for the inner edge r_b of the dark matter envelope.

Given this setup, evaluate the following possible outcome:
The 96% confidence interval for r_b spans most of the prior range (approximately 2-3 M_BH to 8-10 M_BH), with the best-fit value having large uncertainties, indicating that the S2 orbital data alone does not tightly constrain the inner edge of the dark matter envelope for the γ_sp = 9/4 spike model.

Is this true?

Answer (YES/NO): YES